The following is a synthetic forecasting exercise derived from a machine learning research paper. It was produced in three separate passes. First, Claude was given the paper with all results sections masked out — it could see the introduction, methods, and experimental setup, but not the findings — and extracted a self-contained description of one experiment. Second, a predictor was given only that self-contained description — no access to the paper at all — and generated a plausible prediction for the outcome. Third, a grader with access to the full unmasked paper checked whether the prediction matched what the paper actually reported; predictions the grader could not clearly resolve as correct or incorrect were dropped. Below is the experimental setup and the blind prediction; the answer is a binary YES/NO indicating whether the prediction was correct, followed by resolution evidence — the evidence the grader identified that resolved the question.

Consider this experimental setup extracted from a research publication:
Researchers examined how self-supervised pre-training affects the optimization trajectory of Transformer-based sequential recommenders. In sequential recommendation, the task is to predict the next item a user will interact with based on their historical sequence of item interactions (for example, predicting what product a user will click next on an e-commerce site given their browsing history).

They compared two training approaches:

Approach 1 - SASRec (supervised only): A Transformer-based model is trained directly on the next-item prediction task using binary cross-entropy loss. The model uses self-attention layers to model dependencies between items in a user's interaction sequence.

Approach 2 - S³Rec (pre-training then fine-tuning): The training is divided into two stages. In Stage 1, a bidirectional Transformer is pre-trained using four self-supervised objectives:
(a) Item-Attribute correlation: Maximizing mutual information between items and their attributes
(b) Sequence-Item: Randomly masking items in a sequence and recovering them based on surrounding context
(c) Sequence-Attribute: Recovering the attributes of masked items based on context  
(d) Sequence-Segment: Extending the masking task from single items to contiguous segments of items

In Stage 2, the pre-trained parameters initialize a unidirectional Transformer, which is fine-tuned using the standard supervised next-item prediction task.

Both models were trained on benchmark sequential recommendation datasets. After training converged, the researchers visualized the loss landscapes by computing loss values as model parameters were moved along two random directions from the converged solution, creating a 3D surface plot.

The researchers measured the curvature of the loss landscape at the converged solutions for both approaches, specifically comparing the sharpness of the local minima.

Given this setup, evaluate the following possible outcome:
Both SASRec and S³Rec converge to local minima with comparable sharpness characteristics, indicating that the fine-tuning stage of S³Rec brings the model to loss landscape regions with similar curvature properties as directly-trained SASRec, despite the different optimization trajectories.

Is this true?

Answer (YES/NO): NO